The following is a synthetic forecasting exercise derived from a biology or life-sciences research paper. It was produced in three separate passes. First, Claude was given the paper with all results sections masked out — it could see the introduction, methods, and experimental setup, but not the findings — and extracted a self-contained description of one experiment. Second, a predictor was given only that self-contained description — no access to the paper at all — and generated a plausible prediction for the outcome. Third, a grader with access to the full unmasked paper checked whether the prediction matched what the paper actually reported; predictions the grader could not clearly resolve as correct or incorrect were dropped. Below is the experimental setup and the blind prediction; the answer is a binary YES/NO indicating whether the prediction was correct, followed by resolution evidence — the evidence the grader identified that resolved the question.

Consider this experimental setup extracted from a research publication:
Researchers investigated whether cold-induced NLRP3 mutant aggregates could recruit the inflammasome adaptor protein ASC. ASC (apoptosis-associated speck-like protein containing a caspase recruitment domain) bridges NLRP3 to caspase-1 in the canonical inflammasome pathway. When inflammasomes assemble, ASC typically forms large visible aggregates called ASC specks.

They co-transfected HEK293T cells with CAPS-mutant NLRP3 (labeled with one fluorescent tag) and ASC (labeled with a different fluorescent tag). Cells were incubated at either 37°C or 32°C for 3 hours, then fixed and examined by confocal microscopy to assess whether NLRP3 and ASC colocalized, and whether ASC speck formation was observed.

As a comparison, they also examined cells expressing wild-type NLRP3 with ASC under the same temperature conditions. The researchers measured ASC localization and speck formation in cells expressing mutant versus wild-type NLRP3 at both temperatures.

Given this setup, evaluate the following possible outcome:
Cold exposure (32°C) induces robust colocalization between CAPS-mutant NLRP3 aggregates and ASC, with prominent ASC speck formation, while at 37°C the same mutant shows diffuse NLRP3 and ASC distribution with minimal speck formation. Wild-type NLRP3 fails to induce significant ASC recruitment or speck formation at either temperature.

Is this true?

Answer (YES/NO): NO